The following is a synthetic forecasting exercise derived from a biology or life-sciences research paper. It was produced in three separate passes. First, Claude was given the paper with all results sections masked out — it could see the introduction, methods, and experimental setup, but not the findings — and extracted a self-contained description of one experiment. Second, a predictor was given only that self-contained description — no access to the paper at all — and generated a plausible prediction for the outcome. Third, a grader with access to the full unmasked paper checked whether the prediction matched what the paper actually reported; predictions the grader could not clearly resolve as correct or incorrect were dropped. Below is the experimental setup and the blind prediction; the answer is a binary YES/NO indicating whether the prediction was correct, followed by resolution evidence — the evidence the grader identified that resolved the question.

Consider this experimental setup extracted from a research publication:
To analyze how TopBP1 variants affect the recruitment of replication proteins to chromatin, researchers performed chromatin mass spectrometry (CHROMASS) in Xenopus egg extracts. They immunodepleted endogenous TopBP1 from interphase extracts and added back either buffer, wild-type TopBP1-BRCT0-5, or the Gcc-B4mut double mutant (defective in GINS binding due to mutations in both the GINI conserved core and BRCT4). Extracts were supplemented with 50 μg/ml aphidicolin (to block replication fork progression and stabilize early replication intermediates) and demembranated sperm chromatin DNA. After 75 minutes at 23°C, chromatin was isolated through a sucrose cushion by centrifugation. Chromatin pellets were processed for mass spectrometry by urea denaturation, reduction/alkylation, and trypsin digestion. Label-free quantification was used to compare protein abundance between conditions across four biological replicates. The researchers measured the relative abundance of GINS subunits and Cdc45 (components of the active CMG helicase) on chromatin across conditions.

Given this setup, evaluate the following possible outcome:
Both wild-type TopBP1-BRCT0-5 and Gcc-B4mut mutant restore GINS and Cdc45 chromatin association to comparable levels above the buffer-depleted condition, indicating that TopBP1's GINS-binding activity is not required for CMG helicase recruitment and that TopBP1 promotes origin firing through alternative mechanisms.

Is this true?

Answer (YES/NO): NO